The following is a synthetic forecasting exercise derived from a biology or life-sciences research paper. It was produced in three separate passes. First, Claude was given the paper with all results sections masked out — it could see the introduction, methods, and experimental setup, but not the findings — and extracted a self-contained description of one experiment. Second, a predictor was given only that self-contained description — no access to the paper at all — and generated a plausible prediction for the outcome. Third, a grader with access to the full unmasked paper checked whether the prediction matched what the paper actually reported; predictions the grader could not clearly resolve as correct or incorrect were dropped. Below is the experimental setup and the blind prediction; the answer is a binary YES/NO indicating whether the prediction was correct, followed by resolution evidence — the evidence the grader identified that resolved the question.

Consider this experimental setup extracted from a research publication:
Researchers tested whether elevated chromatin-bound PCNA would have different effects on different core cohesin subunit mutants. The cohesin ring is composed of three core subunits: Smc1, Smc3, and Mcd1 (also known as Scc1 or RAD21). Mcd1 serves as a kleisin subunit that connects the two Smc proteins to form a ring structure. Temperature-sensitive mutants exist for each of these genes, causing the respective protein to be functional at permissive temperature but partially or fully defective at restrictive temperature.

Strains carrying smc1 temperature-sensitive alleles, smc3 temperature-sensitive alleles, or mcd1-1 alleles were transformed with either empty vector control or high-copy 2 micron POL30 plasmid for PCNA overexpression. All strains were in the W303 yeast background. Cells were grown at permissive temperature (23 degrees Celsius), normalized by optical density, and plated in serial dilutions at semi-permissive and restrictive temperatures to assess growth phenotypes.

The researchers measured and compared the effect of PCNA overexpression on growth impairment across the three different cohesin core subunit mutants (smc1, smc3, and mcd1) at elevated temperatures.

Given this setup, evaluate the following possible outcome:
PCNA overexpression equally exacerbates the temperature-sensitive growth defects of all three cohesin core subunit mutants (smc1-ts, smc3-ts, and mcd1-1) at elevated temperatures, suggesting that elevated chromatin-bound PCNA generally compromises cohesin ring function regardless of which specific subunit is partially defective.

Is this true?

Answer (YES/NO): NO